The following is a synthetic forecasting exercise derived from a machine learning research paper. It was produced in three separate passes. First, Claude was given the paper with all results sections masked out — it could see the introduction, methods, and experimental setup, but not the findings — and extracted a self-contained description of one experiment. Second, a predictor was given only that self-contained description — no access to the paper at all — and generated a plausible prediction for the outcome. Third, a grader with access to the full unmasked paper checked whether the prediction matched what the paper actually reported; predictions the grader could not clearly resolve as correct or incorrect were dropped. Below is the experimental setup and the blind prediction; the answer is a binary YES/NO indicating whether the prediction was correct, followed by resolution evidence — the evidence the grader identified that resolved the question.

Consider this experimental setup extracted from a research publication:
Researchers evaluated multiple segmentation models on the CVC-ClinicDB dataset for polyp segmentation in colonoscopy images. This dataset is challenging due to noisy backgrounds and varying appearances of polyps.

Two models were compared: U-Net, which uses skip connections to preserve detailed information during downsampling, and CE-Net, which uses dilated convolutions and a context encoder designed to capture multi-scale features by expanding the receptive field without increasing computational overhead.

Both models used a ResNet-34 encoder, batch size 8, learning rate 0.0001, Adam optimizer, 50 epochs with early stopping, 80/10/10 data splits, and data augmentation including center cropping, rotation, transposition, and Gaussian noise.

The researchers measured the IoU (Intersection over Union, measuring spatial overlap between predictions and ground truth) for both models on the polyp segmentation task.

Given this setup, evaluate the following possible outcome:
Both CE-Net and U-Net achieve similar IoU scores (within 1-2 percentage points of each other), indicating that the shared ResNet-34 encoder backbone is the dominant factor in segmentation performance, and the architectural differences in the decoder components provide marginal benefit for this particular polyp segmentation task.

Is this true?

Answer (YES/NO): NO